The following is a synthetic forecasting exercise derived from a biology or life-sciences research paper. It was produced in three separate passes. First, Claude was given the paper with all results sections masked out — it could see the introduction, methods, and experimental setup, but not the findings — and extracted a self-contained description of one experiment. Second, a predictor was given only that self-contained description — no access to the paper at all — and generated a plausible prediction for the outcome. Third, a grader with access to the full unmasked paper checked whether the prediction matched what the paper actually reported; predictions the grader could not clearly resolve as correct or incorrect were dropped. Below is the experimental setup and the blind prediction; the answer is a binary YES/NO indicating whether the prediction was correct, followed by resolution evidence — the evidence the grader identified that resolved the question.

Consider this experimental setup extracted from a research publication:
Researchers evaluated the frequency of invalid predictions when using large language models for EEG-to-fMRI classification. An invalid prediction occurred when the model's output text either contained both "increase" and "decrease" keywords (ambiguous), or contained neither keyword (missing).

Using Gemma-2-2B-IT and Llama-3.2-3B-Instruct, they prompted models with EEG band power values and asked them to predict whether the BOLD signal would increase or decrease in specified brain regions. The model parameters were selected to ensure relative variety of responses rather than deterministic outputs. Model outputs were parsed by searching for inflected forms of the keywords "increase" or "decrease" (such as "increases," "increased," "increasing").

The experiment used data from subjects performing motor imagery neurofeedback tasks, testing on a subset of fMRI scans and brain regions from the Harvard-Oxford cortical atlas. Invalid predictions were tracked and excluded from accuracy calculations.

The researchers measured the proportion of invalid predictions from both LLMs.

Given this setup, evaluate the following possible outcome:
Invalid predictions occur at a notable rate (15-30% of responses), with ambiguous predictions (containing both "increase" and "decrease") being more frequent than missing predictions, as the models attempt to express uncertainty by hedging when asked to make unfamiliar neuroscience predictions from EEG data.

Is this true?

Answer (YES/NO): NO